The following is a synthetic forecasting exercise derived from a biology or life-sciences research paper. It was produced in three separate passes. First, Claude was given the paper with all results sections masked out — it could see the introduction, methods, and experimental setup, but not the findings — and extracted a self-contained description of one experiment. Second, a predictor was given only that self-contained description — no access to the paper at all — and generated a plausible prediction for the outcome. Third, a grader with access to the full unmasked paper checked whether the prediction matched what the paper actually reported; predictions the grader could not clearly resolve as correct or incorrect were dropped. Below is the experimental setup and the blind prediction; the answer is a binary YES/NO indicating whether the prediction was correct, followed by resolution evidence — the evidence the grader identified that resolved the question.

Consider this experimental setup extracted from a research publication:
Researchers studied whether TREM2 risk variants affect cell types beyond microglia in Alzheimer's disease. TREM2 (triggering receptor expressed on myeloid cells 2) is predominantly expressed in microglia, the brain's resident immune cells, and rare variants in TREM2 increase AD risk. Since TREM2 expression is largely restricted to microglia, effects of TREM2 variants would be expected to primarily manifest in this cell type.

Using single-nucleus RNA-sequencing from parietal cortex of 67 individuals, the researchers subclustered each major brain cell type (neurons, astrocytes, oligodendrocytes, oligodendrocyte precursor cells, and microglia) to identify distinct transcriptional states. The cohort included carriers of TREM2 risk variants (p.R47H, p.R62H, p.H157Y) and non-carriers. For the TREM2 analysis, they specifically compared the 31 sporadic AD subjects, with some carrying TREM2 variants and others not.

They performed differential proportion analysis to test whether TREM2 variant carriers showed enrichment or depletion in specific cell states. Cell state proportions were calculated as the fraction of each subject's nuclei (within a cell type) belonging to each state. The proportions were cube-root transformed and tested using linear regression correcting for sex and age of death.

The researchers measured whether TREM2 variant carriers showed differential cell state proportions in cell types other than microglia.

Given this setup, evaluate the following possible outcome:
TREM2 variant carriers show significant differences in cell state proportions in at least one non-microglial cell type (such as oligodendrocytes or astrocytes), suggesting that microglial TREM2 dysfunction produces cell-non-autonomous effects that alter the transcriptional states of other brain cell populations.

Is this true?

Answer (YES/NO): YES